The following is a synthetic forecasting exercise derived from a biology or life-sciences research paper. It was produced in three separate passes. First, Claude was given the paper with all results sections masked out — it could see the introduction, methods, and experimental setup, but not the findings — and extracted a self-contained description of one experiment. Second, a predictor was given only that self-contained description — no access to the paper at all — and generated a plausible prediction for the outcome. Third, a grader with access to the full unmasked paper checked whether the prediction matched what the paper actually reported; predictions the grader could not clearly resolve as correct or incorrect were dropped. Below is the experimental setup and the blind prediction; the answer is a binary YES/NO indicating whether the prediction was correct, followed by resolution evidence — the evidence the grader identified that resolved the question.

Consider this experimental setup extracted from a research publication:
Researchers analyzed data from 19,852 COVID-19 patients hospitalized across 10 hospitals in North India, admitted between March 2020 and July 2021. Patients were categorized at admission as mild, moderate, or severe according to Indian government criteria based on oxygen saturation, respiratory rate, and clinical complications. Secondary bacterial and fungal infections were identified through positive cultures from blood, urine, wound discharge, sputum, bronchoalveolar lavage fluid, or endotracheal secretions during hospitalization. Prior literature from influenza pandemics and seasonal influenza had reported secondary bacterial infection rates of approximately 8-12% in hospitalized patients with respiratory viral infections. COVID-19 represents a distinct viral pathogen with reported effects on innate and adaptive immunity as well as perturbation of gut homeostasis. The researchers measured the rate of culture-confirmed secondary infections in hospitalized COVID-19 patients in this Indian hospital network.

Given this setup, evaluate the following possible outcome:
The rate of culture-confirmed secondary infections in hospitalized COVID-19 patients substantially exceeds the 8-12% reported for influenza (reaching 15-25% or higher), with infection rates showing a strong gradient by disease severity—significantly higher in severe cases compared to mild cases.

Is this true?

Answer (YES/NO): NO